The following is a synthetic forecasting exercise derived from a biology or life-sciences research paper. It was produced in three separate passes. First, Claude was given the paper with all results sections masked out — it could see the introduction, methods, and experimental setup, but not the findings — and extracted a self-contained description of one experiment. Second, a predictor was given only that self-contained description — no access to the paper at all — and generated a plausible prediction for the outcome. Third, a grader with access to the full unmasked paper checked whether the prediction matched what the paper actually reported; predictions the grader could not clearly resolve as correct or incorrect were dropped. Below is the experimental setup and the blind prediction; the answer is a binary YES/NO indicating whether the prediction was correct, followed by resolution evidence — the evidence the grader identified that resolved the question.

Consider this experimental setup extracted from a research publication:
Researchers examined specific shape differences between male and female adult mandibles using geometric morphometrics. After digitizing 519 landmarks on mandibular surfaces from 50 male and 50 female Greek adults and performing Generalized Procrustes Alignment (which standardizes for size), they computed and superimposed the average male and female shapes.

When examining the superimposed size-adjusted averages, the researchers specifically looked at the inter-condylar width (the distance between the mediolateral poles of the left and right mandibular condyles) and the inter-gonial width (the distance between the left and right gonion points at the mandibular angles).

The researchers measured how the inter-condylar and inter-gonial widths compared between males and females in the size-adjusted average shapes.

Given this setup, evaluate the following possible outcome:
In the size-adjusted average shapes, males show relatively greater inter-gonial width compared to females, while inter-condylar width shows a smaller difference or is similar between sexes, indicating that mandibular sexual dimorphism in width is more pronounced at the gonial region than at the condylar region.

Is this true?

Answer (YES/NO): NO